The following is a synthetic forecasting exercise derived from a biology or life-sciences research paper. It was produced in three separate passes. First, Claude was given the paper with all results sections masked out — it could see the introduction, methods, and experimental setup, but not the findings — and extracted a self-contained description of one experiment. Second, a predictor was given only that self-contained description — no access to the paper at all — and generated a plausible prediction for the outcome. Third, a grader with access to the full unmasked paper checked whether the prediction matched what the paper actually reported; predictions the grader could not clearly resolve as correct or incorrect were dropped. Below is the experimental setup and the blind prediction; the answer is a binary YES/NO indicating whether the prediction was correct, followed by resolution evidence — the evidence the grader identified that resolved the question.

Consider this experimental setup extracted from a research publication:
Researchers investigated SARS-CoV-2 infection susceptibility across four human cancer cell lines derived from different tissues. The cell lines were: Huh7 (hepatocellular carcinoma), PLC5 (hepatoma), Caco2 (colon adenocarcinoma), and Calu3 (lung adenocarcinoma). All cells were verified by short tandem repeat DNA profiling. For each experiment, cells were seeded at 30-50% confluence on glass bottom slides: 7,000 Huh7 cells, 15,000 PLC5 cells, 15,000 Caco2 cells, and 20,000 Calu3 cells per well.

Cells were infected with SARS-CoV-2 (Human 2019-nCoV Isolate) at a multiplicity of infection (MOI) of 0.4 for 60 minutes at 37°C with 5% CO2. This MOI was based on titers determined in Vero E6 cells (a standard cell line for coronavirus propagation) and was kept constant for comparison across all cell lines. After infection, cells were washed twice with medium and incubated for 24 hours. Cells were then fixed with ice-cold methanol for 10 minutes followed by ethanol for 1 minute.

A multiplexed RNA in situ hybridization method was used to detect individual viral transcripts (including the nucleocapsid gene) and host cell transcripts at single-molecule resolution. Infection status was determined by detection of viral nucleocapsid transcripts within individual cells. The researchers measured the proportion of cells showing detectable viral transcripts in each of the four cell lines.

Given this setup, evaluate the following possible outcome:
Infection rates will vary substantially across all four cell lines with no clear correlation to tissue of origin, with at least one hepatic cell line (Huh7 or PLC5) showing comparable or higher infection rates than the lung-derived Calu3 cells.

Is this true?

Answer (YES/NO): NO